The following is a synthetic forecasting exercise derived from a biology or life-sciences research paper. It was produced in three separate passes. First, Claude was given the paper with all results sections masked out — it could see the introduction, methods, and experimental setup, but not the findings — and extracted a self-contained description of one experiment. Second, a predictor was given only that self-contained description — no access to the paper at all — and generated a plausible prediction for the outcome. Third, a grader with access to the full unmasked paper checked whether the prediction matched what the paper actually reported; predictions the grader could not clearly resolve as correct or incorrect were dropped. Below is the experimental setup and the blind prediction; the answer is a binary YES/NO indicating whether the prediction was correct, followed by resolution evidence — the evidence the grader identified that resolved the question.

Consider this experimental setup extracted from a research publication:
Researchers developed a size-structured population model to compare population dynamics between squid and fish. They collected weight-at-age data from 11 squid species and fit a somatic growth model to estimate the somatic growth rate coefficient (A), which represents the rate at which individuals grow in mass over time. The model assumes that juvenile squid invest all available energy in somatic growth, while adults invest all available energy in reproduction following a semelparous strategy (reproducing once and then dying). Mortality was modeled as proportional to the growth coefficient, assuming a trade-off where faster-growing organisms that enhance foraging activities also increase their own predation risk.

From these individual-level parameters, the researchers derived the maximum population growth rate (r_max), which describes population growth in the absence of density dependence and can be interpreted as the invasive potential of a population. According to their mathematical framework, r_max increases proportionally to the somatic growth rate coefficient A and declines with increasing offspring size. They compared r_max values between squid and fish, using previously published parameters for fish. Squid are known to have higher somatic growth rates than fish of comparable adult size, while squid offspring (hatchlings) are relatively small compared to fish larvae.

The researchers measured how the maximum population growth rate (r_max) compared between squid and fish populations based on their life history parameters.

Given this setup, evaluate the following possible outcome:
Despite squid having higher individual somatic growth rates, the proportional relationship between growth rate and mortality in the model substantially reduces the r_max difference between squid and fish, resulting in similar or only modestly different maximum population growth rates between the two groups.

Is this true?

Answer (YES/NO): NO